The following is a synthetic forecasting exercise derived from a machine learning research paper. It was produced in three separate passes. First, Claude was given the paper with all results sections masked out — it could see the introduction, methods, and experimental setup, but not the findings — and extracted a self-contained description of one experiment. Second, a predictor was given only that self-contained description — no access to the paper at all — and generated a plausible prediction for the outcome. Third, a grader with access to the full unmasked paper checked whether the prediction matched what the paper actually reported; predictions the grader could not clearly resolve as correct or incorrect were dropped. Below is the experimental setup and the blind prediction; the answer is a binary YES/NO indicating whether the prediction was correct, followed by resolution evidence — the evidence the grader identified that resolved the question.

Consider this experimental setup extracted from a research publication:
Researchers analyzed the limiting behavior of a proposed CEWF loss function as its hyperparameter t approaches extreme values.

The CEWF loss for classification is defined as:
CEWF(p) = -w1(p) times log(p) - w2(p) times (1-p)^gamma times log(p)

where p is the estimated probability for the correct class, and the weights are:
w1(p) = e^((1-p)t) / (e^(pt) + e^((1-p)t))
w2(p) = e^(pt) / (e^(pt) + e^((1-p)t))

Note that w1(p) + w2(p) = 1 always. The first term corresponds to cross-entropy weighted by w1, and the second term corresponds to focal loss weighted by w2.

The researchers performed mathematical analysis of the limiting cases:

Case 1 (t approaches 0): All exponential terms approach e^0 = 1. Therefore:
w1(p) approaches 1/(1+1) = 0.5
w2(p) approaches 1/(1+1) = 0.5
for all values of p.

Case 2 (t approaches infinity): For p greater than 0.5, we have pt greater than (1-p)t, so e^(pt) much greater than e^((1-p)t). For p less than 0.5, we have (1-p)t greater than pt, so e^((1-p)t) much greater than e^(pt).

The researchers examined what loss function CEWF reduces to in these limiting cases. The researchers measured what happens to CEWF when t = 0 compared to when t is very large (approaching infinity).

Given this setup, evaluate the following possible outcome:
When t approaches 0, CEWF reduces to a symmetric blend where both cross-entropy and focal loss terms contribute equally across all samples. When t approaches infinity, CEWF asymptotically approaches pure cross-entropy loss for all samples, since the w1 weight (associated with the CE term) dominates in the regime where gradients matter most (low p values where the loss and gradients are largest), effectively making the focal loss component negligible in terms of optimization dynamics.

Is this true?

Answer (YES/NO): NO